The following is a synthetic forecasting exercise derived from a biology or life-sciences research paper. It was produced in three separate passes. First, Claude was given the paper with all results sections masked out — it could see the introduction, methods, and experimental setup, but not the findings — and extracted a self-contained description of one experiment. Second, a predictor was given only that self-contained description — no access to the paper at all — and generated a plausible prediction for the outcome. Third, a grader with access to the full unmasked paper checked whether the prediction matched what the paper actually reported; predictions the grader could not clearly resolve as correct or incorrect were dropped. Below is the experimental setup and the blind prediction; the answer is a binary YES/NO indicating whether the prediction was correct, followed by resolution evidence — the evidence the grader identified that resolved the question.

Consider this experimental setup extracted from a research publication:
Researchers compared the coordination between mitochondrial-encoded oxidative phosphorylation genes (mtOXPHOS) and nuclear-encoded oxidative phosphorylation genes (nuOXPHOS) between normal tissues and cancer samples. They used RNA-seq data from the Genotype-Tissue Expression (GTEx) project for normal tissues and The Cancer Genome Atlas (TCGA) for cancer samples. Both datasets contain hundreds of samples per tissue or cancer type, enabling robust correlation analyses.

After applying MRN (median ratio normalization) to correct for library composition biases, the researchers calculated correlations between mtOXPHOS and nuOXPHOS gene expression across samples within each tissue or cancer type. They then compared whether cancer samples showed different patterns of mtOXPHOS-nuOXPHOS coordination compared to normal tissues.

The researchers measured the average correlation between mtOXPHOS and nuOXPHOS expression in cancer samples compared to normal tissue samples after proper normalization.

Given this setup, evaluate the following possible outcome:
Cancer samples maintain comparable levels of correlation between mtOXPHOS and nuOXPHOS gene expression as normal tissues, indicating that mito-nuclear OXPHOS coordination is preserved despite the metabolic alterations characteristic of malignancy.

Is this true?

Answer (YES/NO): NO